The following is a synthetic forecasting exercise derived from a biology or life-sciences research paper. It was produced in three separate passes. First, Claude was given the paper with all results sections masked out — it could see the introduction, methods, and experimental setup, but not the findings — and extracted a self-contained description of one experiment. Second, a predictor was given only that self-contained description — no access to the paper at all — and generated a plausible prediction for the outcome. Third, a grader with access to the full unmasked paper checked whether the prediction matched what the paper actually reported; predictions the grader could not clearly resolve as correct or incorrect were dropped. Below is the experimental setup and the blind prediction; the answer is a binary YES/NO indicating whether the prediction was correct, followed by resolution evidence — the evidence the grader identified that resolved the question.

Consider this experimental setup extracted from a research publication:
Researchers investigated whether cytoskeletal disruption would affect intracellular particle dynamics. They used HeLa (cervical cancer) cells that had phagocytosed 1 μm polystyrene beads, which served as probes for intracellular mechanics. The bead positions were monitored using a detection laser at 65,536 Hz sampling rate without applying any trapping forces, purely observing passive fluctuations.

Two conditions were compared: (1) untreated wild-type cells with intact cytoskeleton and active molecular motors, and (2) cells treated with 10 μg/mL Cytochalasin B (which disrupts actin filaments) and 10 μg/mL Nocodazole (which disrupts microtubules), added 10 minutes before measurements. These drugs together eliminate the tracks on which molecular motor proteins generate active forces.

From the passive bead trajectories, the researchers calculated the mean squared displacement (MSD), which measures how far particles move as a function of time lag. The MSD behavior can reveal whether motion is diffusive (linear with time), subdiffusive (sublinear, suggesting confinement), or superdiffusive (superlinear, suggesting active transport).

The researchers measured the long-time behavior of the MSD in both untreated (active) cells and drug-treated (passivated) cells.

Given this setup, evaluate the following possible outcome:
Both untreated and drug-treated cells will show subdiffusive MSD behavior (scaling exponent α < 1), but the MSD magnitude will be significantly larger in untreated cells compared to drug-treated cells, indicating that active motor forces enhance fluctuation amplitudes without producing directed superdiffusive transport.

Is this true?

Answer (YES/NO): NO